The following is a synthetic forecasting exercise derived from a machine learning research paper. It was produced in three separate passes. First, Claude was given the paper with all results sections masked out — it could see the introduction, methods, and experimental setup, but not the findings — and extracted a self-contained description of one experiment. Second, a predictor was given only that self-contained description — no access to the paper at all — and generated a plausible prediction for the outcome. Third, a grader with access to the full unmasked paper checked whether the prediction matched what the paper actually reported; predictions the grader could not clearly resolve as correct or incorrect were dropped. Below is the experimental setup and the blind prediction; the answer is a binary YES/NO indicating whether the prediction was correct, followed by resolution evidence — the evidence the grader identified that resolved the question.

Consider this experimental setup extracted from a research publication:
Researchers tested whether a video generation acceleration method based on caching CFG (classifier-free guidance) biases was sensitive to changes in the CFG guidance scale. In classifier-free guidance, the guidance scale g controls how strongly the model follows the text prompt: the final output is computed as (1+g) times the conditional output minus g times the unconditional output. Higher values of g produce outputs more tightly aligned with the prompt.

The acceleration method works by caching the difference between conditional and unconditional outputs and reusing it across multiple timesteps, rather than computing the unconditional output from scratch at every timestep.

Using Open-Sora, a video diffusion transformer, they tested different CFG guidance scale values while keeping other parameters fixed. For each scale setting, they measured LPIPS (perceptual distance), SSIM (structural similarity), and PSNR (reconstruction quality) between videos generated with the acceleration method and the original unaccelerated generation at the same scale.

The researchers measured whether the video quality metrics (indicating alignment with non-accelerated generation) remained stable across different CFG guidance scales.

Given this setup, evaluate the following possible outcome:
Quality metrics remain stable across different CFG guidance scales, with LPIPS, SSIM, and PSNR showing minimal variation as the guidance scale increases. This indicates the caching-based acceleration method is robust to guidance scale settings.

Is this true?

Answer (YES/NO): YES